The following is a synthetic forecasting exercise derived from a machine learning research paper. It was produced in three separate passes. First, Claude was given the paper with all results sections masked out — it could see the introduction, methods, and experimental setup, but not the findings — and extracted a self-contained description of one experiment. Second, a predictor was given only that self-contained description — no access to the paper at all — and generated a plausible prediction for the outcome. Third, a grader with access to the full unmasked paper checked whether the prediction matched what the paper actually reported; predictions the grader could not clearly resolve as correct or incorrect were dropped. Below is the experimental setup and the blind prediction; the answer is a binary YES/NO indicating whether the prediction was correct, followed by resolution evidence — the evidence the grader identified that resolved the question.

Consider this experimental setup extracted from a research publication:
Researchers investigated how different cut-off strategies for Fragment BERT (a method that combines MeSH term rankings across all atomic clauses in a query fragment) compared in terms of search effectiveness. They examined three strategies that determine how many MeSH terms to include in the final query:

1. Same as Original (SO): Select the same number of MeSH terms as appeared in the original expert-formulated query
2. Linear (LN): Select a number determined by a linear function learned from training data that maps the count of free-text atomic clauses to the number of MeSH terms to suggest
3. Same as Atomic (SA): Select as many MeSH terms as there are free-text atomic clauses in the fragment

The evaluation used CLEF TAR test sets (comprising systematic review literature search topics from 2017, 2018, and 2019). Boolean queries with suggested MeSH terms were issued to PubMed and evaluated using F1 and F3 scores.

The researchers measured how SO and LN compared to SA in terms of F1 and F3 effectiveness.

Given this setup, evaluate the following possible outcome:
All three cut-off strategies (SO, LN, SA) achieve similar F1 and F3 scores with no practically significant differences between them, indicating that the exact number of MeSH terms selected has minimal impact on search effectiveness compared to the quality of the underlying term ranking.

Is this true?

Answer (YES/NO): NO